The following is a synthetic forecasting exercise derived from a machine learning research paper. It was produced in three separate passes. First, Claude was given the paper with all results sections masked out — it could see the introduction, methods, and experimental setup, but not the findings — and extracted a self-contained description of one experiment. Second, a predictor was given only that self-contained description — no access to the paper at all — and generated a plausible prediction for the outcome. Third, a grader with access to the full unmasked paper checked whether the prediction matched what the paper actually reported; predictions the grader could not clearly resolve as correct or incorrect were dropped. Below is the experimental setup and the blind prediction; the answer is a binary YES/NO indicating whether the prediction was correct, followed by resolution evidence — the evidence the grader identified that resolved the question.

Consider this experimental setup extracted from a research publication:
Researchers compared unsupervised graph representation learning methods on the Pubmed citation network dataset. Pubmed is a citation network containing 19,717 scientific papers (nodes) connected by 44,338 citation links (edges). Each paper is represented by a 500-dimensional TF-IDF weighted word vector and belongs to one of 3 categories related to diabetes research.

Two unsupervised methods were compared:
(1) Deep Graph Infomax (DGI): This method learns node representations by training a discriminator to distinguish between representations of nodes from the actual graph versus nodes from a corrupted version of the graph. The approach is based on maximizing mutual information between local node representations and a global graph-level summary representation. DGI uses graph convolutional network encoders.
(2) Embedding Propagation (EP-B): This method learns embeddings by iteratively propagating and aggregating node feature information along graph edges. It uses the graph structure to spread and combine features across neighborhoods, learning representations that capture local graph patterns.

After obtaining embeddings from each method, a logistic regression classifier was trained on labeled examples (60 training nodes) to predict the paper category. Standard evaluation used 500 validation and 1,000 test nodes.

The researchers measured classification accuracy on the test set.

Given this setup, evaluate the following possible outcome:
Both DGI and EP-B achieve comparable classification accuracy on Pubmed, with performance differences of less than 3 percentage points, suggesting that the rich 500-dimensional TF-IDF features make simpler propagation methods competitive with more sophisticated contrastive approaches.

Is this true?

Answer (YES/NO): YES